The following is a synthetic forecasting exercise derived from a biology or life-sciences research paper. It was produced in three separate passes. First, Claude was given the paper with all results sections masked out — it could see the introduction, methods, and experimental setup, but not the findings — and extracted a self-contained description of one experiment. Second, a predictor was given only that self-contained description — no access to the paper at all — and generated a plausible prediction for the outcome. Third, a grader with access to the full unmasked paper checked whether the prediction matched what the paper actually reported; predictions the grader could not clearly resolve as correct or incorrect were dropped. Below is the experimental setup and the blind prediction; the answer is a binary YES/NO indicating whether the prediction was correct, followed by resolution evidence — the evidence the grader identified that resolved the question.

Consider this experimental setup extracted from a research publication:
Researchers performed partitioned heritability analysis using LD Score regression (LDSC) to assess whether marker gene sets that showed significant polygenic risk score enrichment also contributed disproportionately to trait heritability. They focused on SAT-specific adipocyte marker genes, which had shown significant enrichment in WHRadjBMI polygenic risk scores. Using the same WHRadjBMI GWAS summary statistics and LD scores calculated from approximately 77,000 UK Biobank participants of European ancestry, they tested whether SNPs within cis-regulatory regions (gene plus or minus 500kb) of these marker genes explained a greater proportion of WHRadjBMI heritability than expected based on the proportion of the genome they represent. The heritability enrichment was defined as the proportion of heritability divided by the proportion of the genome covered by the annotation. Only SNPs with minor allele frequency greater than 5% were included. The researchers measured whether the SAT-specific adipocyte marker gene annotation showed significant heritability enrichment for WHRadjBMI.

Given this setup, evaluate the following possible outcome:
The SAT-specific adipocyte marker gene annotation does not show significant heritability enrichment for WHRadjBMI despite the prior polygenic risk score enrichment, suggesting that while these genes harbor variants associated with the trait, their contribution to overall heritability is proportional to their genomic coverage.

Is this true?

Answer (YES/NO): NO